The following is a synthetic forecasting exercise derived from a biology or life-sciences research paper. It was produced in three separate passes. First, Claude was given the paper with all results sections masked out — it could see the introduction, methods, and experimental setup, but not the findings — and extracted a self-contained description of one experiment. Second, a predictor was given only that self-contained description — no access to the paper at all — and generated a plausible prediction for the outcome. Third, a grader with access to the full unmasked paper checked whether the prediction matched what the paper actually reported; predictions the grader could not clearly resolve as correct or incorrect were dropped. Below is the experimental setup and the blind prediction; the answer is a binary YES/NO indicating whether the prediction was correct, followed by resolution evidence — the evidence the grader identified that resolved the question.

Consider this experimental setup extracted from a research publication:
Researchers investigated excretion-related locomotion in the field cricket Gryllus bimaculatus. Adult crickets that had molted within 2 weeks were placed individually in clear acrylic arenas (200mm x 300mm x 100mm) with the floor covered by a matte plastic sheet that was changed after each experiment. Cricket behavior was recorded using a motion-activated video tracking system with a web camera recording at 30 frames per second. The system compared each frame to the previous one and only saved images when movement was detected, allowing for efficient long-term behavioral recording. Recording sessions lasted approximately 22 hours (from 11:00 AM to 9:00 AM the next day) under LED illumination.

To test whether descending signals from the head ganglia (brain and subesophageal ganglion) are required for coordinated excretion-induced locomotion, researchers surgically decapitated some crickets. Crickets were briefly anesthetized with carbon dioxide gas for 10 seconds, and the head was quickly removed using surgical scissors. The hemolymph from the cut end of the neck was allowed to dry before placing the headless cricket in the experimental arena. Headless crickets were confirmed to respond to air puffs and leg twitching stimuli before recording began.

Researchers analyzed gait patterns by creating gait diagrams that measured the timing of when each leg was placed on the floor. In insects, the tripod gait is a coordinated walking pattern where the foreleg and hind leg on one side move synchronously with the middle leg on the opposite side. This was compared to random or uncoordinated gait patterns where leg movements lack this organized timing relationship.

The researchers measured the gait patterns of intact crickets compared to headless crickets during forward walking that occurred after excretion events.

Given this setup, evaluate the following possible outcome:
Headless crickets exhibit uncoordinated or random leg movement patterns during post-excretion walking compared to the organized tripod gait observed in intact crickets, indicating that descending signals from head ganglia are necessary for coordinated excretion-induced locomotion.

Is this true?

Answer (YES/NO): YES